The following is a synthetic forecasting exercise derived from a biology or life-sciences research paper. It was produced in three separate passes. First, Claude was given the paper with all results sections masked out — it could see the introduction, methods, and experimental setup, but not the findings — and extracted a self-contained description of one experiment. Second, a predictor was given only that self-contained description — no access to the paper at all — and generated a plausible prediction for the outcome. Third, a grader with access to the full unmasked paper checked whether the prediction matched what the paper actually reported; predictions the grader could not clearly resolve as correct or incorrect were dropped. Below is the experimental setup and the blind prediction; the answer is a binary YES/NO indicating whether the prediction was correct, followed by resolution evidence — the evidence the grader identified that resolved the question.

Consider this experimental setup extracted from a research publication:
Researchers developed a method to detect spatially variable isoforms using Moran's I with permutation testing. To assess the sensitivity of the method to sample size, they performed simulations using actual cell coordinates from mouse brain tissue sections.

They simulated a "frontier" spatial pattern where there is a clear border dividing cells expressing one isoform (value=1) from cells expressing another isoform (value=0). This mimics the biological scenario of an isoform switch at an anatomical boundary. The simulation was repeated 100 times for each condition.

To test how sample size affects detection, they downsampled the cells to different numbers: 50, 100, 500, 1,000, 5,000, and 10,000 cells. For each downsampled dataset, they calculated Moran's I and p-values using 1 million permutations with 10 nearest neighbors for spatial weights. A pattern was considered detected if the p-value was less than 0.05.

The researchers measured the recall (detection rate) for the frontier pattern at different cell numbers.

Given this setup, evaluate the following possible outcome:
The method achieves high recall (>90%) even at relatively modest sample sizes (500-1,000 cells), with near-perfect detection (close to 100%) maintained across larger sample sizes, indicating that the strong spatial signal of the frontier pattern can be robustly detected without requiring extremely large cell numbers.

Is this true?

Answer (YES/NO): YES